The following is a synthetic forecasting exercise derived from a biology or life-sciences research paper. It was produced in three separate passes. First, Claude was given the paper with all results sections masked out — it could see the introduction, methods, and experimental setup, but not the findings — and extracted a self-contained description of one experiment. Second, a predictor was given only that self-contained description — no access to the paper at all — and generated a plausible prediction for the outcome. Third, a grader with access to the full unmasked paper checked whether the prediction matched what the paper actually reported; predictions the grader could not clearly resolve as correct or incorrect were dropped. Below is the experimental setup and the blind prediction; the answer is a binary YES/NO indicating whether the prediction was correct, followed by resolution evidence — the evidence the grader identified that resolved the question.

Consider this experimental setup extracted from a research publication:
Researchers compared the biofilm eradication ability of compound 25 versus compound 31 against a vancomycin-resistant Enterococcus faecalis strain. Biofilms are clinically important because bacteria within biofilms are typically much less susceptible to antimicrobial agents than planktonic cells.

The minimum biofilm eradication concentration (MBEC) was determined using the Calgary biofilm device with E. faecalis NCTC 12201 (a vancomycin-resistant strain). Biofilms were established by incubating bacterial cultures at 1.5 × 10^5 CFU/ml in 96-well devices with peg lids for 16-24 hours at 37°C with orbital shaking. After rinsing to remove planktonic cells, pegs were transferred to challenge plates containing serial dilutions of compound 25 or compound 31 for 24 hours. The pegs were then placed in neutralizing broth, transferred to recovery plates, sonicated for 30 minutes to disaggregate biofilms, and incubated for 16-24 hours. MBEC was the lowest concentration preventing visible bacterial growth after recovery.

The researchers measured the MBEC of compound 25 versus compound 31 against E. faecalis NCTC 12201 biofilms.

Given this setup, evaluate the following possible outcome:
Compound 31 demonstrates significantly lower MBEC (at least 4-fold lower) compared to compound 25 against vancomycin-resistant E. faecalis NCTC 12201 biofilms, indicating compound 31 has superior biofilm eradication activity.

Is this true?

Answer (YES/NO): NO